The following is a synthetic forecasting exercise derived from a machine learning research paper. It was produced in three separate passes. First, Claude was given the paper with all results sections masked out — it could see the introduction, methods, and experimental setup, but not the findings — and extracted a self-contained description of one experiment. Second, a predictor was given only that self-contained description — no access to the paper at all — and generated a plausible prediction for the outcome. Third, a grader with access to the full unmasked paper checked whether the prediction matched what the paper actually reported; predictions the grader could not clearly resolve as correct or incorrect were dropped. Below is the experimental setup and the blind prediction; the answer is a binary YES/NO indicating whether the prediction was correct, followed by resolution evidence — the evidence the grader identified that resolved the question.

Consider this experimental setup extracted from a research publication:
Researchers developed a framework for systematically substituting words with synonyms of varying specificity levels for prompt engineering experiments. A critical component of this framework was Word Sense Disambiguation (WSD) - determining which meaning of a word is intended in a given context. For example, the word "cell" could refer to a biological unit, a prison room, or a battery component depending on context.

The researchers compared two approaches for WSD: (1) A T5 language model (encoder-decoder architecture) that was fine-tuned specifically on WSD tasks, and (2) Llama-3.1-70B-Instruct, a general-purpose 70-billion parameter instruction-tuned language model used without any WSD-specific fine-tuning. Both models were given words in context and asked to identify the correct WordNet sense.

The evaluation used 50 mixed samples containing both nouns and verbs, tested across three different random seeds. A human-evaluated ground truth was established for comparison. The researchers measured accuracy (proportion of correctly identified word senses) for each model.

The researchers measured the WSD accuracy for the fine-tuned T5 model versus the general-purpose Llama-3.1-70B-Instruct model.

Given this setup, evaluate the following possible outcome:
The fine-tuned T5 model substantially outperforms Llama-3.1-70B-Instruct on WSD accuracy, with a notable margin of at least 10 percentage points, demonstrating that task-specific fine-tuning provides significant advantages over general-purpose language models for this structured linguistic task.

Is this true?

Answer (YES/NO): NO